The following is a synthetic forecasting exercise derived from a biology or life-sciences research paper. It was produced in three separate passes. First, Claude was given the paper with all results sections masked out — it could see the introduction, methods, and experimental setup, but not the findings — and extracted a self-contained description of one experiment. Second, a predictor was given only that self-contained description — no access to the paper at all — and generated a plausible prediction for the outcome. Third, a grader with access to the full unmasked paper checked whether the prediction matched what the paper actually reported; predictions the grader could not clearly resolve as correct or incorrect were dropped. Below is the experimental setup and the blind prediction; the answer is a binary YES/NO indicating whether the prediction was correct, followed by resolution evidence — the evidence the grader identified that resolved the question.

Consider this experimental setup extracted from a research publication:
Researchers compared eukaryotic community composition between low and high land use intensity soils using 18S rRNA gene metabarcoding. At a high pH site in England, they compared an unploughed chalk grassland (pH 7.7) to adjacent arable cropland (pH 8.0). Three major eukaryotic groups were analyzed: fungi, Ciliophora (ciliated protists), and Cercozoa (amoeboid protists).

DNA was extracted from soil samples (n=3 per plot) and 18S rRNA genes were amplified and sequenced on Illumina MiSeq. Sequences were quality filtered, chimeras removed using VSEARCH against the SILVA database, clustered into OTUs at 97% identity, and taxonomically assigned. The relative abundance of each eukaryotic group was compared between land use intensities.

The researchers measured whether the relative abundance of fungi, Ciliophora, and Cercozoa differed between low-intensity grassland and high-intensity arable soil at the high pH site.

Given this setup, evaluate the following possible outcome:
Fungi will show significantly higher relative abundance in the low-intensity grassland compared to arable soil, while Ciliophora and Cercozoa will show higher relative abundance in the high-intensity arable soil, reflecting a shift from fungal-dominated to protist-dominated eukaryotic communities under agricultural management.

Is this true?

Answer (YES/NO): NO